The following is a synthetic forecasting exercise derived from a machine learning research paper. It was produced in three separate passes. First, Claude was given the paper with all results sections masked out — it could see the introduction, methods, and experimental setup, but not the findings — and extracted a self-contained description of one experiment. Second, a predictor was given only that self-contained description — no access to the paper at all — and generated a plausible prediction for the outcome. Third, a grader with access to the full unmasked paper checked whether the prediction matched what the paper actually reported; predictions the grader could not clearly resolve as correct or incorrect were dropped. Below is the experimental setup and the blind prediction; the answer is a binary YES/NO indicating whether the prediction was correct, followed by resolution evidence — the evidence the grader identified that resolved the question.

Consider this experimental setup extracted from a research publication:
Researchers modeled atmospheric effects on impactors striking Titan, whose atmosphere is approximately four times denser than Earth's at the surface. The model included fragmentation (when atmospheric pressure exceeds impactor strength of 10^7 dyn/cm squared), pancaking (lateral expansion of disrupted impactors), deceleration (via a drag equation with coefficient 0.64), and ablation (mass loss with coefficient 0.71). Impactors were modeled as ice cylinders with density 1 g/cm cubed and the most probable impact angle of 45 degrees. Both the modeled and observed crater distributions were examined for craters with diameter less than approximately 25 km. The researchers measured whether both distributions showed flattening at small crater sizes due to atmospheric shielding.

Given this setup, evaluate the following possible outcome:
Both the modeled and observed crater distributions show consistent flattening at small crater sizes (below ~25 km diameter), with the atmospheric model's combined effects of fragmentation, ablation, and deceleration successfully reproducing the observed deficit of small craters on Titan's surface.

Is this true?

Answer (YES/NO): NO